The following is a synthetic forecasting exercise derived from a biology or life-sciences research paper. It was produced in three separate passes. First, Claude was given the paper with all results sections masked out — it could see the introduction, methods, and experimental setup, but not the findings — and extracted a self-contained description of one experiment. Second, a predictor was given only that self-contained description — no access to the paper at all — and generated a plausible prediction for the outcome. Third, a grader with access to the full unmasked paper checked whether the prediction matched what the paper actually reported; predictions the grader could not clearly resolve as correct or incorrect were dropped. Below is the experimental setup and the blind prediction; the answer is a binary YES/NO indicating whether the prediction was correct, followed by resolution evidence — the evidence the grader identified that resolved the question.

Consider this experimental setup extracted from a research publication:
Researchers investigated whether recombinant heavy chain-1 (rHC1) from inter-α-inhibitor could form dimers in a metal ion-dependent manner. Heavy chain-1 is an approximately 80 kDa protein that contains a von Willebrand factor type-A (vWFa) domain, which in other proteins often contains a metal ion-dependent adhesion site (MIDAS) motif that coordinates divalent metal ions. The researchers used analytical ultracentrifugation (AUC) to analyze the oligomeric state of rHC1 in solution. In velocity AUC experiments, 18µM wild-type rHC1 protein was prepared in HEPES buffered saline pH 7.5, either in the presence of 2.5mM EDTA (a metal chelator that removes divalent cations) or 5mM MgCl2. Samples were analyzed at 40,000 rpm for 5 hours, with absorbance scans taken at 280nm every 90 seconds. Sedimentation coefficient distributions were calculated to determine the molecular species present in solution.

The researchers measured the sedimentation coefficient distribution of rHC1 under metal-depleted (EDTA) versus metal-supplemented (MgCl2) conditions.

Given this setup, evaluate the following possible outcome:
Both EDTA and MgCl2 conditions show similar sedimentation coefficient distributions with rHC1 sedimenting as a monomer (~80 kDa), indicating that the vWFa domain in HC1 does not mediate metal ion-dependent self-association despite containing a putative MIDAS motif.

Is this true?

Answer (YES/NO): NO